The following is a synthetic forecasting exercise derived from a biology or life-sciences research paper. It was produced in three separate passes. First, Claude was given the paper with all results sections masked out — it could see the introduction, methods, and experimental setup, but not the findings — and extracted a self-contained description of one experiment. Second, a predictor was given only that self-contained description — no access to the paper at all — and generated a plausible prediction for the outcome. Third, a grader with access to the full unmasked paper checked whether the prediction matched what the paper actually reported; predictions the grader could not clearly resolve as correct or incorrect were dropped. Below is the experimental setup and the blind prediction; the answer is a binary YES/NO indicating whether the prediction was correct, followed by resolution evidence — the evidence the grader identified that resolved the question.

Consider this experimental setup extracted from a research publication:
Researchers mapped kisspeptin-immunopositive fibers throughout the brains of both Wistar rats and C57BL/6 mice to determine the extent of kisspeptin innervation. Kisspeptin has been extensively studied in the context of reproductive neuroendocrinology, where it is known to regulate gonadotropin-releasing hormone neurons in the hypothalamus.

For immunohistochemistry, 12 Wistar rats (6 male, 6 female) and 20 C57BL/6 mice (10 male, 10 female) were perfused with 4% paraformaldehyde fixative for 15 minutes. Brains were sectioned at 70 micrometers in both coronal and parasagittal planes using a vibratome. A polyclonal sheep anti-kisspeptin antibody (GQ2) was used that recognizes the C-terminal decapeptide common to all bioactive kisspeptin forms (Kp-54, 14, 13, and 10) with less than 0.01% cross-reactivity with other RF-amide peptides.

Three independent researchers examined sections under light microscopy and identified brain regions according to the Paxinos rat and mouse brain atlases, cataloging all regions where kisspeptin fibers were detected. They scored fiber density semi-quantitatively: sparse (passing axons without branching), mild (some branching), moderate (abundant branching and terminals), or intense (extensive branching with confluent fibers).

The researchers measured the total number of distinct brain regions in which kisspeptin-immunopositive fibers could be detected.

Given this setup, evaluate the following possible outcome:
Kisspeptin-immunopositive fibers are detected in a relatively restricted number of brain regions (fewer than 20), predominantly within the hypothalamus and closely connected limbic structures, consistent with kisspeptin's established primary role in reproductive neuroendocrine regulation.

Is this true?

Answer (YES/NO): NO